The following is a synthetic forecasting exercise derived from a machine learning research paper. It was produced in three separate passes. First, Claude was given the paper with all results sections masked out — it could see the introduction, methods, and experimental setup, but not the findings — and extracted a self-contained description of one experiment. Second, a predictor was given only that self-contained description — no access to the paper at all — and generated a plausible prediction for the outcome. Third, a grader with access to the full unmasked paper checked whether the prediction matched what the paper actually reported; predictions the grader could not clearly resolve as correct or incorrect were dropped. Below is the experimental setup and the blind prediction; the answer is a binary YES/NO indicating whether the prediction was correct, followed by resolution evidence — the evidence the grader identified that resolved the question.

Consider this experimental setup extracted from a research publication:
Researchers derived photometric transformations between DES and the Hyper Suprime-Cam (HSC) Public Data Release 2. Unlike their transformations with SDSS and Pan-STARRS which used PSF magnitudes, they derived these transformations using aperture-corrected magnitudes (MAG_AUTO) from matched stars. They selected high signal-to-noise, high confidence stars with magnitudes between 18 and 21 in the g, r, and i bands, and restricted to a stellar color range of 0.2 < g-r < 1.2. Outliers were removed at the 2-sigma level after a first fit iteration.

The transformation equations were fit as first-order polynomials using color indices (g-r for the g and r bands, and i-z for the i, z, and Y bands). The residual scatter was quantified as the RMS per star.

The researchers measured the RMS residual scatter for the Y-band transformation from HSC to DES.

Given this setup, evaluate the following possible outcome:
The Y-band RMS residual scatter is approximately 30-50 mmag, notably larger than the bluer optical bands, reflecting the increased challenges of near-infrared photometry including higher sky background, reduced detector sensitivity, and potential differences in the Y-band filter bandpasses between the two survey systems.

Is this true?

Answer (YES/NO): NO